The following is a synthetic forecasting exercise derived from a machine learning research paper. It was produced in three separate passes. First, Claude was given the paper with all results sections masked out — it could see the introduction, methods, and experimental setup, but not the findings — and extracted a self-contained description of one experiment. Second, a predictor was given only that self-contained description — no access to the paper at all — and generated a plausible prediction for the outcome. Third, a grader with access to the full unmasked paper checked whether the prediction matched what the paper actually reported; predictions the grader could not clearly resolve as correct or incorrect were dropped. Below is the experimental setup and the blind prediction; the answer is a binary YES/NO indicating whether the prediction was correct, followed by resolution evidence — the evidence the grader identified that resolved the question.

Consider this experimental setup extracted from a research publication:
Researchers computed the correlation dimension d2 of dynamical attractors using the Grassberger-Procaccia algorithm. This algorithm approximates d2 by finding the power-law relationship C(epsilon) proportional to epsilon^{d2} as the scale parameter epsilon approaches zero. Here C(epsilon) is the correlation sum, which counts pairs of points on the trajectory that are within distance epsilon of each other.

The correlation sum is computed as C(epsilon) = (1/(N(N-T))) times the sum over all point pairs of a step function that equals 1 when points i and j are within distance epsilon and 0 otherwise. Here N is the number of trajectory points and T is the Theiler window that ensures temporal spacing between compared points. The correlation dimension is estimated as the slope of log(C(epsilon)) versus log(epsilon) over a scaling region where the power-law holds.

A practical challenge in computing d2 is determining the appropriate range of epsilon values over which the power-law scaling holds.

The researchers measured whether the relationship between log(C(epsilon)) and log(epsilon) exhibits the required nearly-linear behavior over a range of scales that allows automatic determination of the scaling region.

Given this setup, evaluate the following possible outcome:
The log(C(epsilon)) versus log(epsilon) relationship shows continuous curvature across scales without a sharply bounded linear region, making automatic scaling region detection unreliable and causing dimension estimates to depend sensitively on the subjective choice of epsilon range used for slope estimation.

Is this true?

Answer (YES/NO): YES